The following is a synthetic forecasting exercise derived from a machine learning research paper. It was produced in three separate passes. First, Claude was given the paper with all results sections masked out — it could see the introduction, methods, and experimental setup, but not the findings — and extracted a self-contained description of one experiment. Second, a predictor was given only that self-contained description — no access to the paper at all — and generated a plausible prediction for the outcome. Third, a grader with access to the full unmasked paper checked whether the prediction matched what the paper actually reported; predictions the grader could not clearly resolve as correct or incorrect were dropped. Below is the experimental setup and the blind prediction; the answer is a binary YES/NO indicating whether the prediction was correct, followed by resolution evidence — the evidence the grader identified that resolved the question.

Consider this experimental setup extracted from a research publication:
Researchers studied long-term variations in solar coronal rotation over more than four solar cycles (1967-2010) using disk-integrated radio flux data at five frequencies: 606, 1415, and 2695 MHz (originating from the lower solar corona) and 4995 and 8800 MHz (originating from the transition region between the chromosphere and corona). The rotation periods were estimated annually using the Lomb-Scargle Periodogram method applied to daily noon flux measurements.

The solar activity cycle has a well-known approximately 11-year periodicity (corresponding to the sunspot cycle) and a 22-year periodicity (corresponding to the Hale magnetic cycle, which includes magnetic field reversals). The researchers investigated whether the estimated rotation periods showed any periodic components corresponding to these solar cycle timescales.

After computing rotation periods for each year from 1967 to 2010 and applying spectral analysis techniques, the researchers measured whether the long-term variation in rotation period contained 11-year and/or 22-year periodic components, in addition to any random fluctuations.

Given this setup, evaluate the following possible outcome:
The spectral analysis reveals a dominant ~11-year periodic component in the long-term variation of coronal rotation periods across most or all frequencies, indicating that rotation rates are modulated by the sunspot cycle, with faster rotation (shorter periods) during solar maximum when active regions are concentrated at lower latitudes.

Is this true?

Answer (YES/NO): NO